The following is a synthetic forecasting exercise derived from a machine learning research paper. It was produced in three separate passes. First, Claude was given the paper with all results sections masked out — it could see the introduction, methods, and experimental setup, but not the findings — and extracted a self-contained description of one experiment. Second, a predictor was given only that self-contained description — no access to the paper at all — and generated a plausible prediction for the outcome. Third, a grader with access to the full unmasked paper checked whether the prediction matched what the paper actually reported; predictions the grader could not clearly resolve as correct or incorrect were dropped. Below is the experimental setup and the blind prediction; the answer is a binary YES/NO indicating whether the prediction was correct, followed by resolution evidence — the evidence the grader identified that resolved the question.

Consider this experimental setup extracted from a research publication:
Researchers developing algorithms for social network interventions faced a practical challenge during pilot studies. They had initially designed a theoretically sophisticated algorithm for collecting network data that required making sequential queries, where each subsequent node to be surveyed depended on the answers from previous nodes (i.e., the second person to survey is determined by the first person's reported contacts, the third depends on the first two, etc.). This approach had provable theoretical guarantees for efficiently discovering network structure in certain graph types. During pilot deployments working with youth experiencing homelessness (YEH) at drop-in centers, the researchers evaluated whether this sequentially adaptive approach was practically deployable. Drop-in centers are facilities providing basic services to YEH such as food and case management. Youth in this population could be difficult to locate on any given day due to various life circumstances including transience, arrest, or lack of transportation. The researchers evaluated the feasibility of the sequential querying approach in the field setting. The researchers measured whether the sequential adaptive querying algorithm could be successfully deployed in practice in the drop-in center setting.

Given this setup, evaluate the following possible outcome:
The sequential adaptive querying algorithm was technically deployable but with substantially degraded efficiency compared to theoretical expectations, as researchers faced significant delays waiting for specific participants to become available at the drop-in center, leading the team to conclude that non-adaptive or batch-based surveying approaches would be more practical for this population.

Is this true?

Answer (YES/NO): NO